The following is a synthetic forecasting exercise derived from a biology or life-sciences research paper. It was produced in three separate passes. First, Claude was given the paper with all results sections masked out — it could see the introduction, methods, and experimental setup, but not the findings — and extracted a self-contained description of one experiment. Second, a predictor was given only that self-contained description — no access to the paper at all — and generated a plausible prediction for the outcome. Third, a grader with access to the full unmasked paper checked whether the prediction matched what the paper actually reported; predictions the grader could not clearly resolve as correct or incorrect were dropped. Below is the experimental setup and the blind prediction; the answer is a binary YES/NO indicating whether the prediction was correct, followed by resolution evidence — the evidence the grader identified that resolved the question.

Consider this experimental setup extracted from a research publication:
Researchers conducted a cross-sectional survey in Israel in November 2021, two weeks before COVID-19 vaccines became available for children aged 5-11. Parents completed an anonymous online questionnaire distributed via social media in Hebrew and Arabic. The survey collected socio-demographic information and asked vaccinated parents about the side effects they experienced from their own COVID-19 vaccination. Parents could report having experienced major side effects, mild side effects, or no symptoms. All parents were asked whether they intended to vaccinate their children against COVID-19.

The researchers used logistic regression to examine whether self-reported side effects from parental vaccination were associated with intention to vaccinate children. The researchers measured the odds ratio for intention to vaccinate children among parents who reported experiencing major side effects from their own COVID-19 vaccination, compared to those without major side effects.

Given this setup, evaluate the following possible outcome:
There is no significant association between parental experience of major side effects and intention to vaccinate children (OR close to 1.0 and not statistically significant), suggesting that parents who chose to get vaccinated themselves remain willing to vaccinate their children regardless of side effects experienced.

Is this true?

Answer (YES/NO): NO